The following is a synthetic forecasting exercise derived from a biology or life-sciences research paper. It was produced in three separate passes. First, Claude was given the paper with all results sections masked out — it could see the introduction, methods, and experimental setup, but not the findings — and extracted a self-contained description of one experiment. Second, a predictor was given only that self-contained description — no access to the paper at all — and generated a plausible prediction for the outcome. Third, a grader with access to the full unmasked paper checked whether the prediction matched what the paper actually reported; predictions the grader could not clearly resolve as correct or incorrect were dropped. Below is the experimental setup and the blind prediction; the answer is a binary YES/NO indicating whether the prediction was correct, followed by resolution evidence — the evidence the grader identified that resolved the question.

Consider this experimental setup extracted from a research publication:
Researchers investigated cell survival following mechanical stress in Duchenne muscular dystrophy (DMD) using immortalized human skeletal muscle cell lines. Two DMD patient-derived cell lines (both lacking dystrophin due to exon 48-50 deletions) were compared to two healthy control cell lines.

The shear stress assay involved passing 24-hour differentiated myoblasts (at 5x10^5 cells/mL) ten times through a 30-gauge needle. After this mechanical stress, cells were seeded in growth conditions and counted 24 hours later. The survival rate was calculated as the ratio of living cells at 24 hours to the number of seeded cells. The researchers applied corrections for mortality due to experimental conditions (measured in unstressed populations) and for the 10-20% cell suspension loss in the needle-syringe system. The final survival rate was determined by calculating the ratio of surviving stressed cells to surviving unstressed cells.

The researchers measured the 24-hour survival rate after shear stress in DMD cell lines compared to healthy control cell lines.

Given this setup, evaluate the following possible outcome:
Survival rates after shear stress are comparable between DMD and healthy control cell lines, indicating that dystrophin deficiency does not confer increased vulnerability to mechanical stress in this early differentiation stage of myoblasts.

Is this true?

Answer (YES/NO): NO